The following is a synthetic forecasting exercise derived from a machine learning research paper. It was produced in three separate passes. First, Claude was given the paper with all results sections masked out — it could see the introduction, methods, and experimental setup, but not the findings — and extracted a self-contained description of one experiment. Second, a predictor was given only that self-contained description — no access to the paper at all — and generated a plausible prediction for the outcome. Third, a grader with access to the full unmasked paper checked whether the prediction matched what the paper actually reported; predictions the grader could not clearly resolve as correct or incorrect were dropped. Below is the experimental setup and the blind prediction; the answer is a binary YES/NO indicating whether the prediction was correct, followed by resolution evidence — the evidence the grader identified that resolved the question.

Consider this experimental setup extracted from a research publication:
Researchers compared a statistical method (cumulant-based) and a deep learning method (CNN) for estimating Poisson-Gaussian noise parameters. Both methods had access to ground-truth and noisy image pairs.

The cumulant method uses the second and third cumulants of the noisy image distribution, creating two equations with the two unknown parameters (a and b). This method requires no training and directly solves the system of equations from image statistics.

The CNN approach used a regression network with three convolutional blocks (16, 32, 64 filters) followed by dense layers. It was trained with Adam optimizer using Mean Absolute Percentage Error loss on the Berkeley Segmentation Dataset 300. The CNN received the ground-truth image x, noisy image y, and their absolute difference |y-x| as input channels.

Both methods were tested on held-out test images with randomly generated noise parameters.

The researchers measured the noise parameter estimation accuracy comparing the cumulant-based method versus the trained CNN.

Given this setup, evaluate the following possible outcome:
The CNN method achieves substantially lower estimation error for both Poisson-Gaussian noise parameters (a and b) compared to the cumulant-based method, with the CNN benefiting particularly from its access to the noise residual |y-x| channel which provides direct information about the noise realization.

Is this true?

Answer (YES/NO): NO